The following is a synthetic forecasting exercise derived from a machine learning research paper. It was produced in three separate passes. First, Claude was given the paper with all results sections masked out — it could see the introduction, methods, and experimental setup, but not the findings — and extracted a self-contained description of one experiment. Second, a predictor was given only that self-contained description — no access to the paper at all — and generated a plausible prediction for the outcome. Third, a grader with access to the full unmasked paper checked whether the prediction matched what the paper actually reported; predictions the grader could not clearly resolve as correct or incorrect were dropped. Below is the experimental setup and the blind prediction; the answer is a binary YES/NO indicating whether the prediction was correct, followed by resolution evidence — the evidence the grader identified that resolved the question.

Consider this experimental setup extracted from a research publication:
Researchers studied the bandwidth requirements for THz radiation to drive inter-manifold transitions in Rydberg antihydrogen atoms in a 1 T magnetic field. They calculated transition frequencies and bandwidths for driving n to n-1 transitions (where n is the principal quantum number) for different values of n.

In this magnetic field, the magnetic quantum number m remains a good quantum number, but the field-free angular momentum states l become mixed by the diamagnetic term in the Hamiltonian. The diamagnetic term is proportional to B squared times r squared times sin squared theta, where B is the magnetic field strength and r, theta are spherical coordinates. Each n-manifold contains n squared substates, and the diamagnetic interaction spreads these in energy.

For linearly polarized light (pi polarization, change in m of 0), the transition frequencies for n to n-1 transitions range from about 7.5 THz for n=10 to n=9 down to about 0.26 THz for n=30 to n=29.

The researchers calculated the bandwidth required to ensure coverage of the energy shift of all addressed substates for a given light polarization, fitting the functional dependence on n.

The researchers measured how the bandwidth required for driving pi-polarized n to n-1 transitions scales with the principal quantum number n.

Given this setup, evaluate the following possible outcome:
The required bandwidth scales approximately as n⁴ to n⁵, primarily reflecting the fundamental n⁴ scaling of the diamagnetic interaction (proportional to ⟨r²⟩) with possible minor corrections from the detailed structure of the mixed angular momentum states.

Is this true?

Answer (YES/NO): YES